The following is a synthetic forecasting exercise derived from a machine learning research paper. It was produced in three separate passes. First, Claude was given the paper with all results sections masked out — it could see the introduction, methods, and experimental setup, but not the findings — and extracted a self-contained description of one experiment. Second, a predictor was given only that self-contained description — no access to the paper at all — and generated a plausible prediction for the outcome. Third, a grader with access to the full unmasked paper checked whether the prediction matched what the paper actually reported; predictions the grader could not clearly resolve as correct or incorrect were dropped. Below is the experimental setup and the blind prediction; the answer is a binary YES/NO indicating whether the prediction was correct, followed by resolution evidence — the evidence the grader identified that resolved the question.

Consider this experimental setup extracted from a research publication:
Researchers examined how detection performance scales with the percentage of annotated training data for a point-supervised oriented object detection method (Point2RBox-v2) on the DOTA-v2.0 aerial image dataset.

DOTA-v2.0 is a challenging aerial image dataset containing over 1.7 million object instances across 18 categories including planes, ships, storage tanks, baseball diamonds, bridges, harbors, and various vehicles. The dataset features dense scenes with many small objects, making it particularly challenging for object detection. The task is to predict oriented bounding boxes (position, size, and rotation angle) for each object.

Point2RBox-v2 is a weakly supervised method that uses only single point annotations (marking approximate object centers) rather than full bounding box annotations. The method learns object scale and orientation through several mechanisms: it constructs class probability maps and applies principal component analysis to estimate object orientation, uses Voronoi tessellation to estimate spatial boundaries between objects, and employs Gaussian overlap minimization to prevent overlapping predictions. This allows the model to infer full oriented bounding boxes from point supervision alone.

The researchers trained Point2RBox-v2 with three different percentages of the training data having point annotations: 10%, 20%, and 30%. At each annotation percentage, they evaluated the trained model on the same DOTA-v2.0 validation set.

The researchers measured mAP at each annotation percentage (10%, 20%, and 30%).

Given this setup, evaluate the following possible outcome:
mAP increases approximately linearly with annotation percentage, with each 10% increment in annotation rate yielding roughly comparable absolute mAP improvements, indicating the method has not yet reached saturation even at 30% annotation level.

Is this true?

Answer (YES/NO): NO